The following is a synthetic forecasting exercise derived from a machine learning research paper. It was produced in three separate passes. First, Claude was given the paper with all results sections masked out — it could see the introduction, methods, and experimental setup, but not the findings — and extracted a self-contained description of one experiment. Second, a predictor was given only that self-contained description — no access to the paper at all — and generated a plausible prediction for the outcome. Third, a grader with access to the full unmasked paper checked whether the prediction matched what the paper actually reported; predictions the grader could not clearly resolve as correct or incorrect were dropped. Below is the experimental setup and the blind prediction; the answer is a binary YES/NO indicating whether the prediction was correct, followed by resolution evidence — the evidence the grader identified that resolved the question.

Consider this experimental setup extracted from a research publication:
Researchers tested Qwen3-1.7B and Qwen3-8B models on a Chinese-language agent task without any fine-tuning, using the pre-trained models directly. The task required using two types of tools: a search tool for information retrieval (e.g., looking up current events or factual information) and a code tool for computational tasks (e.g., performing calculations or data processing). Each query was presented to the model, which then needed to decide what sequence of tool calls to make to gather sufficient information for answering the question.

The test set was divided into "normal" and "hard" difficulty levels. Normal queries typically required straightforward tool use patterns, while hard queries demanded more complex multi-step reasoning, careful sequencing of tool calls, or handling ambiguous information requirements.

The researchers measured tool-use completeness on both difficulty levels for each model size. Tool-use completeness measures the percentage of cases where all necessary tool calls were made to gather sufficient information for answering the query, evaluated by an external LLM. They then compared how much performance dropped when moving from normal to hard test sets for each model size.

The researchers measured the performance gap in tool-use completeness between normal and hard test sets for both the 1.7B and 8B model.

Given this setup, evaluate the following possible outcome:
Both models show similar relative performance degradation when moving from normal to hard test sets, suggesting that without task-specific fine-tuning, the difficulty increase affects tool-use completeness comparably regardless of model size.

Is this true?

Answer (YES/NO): NO